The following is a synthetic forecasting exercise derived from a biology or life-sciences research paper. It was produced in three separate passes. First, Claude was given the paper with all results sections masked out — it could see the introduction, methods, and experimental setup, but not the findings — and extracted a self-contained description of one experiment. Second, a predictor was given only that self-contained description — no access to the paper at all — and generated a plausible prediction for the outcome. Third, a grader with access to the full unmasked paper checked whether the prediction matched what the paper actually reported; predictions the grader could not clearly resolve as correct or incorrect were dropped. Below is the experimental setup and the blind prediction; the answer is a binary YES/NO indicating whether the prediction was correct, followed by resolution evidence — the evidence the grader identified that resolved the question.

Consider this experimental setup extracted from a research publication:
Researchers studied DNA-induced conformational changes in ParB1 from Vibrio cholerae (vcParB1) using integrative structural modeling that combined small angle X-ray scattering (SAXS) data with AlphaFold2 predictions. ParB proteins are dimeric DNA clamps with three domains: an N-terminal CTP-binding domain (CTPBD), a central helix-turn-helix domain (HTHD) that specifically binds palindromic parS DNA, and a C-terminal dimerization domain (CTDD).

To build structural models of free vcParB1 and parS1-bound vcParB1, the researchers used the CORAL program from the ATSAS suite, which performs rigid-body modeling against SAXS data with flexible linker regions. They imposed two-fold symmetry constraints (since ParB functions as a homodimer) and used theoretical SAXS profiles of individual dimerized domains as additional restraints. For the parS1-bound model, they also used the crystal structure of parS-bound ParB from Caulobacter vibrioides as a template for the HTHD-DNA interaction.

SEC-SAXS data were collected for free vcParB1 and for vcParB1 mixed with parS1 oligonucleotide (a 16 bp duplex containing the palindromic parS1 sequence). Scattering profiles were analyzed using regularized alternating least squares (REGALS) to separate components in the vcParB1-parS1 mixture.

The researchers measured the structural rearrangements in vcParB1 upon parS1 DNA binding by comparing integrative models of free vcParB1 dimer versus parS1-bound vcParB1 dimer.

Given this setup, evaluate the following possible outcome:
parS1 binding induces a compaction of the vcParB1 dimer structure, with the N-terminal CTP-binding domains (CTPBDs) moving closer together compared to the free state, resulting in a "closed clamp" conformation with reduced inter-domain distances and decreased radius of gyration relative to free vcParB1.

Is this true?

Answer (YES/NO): NO